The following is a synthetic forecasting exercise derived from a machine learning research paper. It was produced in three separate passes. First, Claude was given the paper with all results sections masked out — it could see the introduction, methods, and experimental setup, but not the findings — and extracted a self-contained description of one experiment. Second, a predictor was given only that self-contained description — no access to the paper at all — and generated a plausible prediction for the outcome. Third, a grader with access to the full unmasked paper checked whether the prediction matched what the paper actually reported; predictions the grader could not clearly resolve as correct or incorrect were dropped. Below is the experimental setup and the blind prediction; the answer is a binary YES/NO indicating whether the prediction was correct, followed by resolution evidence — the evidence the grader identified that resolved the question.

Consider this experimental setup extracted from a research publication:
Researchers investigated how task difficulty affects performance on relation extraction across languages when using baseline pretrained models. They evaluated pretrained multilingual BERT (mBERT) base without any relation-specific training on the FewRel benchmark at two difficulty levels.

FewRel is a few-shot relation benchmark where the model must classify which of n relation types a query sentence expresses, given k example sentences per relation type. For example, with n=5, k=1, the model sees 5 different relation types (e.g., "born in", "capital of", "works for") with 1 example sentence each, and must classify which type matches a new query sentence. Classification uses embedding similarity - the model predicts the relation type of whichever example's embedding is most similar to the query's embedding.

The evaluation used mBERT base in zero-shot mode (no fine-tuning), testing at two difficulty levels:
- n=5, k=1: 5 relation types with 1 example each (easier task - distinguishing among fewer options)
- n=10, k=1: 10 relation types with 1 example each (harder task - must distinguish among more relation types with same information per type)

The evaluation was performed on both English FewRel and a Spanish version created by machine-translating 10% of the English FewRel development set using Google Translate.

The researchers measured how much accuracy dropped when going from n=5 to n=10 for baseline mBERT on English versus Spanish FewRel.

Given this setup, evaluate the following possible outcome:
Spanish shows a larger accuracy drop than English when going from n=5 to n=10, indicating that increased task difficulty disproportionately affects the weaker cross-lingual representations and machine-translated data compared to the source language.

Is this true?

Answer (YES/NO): YES